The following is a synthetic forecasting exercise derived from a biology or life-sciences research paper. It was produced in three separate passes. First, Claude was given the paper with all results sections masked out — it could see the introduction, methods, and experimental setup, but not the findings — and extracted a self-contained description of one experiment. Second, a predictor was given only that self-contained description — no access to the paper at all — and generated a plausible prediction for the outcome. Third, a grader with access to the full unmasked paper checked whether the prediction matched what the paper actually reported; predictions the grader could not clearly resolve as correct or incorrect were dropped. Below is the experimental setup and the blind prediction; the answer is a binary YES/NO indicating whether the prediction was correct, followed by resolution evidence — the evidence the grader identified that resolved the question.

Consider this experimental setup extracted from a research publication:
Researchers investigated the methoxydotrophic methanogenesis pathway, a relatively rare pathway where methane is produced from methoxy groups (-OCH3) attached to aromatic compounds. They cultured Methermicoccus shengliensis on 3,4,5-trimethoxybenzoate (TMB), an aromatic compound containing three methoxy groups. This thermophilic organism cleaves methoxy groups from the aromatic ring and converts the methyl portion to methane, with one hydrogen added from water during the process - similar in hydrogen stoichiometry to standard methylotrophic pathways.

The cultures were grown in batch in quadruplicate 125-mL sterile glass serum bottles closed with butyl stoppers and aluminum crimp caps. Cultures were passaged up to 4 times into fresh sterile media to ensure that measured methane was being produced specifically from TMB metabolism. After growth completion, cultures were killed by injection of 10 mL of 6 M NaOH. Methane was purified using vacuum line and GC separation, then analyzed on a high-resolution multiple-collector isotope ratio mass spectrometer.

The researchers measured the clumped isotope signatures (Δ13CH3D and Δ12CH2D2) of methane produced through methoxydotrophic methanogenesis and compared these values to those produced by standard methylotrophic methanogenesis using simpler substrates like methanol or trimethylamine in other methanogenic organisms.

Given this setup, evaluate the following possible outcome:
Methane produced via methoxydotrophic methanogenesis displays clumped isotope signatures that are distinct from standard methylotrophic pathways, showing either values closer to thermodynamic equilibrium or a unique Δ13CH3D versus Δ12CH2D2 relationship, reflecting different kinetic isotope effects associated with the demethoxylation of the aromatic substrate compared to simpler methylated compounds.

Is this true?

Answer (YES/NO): NO